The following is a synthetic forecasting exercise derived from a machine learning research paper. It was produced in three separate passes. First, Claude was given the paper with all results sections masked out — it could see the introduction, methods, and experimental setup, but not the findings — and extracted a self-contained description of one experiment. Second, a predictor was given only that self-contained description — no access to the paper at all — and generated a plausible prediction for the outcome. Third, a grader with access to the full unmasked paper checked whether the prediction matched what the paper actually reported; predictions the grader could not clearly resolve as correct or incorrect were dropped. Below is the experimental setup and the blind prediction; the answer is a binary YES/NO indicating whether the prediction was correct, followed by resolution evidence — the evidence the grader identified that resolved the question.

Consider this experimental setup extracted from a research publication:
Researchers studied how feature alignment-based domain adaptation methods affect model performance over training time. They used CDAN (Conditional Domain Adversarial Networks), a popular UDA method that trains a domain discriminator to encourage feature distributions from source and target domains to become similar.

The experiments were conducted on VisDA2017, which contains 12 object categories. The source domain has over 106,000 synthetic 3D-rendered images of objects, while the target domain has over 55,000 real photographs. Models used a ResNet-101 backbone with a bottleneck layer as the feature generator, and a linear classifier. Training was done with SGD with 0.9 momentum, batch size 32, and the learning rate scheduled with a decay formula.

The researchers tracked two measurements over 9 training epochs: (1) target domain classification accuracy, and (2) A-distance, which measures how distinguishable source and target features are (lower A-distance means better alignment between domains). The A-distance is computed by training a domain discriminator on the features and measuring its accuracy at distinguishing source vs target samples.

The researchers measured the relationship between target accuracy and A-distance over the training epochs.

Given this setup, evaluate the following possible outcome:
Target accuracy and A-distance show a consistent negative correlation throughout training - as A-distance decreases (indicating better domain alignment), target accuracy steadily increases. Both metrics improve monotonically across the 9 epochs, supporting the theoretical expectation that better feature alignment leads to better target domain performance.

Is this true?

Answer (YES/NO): NO